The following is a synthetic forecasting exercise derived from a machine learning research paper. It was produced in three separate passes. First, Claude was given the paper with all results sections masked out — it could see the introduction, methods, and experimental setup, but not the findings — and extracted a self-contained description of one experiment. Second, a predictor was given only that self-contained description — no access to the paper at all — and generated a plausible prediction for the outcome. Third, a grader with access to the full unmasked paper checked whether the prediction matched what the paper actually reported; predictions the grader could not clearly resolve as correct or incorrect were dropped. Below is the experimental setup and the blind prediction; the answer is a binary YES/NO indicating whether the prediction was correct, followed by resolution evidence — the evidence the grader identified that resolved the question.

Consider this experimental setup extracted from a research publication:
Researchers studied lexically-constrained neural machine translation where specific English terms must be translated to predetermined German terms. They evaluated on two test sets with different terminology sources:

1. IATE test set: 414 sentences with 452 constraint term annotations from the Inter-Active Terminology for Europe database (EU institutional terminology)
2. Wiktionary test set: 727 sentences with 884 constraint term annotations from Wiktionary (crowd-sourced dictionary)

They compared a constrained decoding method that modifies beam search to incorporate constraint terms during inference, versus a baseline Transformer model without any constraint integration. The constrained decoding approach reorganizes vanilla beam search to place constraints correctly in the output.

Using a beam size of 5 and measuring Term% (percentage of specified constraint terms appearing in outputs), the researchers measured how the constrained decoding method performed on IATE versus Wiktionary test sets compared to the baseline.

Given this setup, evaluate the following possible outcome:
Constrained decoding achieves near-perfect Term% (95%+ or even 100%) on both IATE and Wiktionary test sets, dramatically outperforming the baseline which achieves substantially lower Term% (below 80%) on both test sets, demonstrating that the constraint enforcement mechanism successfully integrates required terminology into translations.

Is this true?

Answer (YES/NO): NO